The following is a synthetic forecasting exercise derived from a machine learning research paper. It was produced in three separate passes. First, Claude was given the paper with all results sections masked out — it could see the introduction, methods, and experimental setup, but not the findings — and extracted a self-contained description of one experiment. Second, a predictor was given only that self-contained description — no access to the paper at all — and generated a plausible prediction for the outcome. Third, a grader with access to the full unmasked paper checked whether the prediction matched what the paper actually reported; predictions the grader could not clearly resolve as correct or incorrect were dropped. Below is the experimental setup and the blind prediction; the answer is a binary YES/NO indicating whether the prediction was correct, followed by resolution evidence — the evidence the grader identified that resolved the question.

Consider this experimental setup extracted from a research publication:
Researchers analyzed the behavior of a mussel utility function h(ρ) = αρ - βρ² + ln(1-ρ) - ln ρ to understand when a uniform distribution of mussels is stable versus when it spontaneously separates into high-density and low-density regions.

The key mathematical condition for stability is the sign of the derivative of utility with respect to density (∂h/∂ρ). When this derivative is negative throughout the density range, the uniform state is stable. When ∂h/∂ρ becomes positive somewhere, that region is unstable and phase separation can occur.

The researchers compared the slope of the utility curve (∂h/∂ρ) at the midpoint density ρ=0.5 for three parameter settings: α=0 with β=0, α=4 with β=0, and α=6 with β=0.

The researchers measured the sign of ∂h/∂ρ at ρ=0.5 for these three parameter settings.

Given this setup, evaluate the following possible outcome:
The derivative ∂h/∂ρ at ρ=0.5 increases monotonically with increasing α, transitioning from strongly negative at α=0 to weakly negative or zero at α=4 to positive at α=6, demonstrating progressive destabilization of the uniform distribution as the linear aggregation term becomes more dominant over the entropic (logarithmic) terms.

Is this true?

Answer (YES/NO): YES